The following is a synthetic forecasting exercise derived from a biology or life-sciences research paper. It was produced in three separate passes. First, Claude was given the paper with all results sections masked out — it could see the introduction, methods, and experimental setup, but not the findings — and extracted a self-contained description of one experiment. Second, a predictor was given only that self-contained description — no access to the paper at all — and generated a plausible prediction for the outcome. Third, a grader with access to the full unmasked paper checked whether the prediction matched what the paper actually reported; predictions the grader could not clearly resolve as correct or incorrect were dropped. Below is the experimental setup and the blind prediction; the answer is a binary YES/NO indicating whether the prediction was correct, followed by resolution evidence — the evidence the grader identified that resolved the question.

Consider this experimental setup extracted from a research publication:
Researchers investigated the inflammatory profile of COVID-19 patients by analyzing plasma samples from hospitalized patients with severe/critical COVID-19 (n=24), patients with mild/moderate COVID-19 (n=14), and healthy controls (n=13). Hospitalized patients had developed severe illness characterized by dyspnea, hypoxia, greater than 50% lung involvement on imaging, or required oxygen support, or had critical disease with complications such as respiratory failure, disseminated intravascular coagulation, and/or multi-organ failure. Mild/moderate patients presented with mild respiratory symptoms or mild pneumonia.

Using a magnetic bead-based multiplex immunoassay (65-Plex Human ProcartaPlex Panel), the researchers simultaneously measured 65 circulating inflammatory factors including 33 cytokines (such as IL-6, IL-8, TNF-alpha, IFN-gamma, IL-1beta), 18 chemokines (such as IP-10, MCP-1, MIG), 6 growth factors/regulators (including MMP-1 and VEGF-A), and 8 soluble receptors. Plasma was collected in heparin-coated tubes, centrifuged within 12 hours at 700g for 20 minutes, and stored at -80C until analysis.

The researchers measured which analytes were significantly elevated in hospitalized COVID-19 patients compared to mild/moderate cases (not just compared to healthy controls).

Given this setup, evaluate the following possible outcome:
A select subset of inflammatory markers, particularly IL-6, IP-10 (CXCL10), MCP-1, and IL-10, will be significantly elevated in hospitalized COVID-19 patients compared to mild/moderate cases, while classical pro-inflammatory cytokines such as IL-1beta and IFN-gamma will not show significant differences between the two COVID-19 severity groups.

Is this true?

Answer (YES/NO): NO